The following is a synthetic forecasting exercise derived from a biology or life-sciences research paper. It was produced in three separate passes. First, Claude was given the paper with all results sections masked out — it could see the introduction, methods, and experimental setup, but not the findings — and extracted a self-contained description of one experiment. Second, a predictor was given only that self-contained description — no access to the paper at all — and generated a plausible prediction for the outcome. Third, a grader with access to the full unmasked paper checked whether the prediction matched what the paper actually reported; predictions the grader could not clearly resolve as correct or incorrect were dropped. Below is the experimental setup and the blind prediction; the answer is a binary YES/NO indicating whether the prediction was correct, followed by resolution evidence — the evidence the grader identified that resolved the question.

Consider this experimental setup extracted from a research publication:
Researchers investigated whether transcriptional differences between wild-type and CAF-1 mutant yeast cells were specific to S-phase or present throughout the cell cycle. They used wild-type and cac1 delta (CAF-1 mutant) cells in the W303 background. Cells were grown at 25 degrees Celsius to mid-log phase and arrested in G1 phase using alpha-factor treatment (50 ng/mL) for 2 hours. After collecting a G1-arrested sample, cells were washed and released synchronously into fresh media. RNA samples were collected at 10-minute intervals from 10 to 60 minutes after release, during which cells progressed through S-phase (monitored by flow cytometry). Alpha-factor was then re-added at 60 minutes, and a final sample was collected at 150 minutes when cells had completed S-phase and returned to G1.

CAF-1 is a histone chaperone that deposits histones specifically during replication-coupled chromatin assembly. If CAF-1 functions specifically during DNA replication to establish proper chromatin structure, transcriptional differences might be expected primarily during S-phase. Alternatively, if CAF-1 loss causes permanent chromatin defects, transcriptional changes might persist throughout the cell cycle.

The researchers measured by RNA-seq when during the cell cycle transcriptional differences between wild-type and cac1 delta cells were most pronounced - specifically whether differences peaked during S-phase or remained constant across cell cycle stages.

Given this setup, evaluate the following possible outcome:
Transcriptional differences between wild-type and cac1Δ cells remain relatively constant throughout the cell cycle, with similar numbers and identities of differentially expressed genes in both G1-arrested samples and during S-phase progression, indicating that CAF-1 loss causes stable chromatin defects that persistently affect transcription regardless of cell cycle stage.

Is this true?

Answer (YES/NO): NO